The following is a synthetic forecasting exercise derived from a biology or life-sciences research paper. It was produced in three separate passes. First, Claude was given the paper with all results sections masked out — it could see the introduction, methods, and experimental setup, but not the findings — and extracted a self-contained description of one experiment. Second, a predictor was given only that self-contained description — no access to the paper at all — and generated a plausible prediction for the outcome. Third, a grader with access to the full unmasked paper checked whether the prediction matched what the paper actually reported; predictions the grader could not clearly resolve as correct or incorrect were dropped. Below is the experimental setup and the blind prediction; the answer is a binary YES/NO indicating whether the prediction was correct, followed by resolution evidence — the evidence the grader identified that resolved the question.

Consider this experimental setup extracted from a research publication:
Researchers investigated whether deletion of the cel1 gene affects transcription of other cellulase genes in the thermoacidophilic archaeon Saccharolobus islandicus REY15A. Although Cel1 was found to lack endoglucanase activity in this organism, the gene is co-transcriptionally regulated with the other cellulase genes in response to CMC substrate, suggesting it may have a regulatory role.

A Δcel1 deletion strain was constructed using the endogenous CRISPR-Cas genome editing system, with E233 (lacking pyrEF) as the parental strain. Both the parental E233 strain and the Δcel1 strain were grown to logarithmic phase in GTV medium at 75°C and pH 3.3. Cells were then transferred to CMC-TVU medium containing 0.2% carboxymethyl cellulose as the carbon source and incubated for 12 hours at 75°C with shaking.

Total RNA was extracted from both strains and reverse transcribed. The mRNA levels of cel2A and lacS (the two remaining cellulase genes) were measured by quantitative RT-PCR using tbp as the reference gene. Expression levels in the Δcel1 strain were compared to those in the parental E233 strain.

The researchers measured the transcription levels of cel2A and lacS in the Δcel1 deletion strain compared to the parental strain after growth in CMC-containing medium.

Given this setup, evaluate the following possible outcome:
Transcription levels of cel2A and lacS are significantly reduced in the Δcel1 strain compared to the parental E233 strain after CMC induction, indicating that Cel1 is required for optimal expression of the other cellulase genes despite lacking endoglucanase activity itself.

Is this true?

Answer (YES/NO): YES